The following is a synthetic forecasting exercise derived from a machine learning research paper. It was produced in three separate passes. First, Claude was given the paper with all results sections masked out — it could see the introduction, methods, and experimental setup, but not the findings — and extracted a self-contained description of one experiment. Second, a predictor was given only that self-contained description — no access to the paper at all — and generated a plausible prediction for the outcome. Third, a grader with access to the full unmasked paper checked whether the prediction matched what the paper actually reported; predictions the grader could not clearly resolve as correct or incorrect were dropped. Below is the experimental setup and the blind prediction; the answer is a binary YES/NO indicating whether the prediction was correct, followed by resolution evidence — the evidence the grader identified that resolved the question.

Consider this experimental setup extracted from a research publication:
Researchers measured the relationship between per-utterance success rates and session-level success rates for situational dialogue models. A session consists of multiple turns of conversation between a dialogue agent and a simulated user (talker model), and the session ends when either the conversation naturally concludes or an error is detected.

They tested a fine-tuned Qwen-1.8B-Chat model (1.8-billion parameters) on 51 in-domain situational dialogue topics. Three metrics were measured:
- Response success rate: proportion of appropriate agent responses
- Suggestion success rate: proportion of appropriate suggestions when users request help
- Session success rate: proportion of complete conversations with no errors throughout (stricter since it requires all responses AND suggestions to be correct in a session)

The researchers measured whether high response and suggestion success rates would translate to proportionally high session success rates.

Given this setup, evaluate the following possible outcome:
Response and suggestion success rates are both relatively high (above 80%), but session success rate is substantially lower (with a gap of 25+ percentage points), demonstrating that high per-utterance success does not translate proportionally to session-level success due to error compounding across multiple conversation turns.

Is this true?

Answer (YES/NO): YES